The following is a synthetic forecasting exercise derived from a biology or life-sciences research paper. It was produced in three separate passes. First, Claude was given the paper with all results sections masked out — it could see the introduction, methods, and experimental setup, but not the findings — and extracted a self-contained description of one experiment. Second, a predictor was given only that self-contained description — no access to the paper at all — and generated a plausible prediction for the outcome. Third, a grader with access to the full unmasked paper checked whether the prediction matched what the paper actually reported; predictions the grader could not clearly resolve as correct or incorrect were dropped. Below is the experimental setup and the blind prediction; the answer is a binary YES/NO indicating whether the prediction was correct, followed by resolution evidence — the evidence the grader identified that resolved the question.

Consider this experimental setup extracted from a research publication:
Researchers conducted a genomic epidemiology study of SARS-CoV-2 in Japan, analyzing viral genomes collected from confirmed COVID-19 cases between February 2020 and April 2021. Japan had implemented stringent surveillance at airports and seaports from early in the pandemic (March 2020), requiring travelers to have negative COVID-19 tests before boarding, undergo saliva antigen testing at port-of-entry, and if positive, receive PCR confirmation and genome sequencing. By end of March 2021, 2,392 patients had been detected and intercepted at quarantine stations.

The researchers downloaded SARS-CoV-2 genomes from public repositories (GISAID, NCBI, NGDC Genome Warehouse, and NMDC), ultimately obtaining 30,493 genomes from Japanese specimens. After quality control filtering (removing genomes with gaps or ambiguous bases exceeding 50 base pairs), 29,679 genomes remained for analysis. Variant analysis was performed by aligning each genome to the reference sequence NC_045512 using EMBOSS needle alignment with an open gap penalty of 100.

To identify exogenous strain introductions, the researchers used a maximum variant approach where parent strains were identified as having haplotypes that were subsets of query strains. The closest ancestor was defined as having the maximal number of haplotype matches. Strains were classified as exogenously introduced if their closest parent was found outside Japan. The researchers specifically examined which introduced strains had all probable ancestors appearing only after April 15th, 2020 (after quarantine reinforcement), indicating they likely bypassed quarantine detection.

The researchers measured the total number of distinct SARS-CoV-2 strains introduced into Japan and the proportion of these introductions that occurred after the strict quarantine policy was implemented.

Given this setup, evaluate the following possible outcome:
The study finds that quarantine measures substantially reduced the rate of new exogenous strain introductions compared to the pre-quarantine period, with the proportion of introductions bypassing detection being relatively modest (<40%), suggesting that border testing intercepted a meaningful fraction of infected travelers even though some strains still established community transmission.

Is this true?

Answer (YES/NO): YES